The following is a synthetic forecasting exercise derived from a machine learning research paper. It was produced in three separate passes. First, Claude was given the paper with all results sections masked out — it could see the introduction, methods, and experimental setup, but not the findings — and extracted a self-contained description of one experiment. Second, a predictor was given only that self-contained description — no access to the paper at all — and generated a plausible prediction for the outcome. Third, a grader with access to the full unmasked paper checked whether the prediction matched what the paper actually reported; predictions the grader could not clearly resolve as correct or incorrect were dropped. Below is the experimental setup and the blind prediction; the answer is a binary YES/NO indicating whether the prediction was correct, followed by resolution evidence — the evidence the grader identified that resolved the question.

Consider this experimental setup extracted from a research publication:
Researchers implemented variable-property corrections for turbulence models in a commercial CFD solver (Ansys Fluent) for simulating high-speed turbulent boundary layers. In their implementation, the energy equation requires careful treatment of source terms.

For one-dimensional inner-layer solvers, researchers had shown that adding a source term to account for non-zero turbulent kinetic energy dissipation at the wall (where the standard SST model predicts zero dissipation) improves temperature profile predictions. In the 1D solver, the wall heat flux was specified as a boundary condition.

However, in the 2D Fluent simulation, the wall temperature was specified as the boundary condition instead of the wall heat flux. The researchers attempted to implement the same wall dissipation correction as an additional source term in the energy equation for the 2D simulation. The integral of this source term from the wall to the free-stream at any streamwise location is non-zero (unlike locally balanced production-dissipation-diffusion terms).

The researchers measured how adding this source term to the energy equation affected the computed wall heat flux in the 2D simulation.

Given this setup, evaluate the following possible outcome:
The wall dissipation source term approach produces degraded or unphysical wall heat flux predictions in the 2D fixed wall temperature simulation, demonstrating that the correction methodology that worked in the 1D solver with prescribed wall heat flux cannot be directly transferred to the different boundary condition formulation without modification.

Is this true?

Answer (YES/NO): YES